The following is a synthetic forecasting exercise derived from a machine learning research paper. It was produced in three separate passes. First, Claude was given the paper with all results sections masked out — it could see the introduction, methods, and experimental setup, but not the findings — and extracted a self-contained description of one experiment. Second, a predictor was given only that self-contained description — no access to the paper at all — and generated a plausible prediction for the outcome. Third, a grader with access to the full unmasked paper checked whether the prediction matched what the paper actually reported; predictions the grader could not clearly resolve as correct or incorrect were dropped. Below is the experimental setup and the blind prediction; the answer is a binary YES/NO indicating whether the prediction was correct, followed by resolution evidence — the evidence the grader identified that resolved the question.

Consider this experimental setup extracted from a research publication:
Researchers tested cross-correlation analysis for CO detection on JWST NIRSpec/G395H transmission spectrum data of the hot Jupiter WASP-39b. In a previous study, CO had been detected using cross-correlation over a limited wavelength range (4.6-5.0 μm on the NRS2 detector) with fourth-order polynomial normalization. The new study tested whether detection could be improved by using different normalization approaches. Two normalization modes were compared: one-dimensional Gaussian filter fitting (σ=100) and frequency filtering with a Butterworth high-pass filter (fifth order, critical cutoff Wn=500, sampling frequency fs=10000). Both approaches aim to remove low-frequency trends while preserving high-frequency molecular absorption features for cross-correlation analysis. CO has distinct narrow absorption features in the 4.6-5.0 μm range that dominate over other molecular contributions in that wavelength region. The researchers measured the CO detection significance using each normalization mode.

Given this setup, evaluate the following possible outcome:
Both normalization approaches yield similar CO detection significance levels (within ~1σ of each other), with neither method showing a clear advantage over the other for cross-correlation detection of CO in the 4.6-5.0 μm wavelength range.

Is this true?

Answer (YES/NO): NO